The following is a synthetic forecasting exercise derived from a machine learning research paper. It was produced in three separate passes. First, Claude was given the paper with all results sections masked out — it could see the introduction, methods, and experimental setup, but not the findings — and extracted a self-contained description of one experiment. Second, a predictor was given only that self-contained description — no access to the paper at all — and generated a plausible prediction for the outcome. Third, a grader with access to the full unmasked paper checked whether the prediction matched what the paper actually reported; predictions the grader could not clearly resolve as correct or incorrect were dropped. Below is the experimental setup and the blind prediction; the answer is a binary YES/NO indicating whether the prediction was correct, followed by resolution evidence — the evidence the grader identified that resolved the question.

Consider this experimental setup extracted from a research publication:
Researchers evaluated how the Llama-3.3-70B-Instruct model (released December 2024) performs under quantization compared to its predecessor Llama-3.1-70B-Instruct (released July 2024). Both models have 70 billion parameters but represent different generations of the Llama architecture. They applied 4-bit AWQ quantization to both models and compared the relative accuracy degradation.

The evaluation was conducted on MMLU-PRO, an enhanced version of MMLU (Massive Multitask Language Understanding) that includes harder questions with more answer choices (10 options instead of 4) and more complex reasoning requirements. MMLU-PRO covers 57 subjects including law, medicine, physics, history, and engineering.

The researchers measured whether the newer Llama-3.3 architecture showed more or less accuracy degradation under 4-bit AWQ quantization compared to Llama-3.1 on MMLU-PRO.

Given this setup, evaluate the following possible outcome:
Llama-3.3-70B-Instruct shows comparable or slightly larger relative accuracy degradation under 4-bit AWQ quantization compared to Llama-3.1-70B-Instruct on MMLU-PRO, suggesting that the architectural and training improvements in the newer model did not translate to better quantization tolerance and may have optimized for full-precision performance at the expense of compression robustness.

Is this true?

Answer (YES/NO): YES